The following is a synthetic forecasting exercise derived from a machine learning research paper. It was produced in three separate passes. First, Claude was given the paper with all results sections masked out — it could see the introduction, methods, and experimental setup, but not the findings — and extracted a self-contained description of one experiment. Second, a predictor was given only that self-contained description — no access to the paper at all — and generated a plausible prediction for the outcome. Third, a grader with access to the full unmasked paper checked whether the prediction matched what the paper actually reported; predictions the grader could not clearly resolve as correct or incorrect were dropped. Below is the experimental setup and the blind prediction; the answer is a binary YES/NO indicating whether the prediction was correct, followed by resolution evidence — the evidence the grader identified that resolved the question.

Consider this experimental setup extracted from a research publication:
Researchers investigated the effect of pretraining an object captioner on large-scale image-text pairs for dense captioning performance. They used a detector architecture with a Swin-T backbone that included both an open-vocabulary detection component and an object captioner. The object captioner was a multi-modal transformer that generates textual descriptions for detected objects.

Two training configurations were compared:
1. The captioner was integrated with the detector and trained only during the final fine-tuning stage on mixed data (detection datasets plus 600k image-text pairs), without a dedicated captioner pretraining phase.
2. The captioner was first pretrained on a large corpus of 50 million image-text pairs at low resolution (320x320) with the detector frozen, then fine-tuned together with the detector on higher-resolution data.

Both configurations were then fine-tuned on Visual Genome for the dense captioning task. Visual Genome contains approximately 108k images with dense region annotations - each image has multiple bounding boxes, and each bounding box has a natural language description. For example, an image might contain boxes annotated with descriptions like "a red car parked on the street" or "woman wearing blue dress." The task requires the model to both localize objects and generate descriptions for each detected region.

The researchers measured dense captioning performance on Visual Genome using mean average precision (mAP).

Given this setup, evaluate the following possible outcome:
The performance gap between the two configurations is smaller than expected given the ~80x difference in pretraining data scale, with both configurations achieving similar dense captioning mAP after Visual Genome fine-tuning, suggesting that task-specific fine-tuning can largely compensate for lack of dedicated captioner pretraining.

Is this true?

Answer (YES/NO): NO